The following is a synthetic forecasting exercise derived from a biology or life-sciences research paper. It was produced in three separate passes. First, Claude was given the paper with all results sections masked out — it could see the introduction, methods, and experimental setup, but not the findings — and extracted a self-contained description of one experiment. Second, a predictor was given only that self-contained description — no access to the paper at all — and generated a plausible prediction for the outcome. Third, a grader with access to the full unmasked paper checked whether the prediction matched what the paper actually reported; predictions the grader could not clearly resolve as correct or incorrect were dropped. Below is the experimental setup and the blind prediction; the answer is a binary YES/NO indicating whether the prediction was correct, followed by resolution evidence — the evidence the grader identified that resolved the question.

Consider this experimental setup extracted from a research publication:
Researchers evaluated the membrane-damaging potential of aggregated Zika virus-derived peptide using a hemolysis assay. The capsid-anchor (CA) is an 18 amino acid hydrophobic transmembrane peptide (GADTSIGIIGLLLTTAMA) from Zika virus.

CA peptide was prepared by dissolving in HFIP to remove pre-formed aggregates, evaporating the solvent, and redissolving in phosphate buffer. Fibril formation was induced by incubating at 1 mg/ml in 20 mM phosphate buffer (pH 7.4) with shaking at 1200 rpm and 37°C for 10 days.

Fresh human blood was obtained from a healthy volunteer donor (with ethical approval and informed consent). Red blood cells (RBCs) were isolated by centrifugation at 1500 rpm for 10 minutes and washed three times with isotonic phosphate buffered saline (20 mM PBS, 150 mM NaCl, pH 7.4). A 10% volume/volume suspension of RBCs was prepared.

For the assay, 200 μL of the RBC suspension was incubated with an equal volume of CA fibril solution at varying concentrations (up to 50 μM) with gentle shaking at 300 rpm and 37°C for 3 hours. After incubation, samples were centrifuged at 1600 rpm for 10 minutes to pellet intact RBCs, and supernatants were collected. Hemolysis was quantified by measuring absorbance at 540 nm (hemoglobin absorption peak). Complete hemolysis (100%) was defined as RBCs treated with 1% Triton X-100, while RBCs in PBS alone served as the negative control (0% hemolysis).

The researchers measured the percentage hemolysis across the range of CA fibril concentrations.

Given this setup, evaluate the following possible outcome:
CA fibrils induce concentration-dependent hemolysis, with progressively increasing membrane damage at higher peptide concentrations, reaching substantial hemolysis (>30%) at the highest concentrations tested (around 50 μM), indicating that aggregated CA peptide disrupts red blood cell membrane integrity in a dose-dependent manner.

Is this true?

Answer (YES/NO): NO